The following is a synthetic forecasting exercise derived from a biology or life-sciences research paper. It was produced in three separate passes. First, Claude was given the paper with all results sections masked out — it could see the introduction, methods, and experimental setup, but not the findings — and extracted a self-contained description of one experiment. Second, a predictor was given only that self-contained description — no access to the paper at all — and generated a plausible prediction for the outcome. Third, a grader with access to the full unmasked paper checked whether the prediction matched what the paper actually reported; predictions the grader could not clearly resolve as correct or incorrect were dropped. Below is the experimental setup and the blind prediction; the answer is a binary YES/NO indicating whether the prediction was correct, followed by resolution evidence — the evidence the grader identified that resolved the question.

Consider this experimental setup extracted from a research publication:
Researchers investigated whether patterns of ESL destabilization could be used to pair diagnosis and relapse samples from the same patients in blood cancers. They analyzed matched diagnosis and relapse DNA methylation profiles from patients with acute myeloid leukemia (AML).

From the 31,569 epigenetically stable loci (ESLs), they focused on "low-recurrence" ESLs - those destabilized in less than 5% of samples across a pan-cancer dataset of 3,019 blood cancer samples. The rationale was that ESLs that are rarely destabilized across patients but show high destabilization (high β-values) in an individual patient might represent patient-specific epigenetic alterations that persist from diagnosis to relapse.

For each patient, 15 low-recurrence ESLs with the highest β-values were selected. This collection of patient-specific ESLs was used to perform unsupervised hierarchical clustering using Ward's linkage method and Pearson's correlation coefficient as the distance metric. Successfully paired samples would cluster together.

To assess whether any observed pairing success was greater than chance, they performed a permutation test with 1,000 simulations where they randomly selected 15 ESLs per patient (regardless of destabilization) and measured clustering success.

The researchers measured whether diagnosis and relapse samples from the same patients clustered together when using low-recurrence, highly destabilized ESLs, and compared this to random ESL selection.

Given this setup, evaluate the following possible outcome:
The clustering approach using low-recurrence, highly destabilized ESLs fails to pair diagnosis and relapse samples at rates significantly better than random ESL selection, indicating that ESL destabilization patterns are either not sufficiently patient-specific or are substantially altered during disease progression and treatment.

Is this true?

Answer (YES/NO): NO